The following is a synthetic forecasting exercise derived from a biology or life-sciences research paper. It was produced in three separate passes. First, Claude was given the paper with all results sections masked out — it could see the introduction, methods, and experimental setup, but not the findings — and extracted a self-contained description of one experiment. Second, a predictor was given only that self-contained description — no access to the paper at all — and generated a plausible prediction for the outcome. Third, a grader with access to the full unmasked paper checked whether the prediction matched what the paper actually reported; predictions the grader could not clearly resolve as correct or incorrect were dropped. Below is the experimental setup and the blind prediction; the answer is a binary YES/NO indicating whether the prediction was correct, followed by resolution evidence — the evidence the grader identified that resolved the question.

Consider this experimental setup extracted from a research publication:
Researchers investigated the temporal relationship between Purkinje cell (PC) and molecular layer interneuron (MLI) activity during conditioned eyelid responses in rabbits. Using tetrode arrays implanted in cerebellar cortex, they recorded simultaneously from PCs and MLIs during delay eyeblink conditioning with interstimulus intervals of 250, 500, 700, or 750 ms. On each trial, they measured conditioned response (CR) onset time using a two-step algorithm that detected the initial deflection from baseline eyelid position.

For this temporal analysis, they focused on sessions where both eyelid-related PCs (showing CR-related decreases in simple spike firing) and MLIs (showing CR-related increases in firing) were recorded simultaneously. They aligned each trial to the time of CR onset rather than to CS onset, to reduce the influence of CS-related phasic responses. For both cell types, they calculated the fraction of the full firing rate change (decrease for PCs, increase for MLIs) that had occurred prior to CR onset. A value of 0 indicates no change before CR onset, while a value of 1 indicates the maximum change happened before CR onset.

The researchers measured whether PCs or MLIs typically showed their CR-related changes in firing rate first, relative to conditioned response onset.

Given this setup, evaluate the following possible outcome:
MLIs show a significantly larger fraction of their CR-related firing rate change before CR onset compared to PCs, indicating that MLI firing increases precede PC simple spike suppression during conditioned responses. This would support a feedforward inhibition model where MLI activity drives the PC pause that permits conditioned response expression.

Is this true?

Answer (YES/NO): NO